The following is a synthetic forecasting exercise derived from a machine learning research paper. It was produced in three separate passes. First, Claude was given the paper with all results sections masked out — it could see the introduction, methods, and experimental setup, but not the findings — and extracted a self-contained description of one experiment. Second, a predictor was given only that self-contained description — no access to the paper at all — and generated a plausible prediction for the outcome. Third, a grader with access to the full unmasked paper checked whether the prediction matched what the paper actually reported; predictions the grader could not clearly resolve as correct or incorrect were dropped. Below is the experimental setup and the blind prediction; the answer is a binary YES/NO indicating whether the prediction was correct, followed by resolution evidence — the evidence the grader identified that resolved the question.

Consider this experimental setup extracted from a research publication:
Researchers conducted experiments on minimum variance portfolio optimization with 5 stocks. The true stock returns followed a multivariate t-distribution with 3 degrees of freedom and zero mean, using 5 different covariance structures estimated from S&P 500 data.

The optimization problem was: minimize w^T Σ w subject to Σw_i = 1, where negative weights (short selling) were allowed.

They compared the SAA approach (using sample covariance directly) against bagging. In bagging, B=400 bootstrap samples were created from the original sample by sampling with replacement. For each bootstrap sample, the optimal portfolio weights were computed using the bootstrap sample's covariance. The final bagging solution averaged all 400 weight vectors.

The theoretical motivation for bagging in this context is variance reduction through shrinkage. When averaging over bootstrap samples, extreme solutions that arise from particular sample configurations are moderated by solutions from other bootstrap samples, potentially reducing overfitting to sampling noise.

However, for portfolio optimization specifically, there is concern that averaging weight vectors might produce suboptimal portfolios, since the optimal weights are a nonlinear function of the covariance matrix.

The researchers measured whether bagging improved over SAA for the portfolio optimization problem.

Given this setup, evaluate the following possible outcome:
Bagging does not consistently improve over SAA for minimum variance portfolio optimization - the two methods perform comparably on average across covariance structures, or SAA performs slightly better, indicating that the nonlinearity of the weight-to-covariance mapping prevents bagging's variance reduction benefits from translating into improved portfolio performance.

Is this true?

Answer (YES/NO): NO